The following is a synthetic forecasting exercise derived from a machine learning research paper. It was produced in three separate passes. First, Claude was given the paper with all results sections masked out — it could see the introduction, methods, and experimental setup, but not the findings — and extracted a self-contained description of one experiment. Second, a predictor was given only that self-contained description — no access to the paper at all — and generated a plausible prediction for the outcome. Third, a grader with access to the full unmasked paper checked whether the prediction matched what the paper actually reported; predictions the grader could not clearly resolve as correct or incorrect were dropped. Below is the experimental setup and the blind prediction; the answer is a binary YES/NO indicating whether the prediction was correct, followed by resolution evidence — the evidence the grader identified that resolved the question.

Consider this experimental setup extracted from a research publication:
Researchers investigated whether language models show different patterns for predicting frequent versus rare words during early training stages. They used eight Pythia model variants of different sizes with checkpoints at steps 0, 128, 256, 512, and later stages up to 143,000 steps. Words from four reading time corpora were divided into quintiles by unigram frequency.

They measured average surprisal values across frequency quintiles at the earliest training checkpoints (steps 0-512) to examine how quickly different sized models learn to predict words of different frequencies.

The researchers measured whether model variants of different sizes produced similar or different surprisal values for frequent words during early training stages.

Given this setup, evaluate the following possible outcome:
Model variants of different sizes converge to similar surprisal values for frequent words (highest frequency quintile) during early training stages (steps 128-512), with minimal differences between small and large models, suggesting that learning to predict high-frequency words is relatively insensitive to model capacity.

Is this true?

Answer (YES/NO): YES